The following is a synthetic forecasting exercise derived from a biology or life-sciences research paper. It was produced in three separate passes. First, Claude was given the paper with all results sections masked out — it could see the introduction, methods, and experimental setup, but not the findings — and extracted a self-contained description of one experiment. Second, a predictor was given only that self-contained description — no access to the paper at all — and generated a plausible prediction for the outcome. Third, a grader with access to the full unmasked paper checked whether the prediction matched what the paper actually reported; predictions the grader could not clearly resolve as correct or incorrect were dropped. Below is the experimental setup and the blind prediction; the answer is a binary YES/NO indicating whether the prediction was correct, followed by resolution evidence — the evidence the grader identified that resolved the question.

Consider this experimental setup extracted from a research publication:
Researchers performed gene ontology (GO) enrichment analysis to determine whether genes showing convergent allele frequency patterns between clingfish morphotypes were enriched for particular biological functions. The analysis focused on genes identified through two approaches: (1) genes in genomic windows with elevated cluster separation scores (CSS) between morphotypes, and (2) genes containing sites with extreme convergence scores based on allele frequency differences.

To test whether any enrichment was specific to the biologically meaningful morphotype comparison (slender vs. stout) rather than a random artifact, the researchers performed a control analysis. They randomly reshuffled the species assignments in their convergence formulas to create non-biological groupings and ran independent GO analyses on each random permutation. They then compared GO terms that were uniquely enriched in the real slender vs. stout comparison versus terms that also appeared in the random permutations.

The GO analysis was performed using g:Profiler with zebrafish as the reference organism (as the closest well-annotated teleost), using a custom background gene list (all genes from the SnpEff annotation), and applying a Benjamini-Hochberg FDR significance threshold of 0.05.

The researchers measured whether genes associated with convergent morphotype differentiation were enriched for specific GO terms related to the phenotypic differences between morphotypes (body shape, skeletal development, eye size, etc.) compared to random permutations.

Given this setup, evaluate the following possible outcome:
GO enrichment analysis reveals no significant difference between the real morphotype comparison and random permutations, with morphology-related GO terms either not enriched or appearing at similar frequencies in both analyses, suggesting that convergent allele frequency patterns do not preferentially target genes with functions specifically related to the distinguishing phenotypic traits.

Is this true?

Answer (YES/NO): NO